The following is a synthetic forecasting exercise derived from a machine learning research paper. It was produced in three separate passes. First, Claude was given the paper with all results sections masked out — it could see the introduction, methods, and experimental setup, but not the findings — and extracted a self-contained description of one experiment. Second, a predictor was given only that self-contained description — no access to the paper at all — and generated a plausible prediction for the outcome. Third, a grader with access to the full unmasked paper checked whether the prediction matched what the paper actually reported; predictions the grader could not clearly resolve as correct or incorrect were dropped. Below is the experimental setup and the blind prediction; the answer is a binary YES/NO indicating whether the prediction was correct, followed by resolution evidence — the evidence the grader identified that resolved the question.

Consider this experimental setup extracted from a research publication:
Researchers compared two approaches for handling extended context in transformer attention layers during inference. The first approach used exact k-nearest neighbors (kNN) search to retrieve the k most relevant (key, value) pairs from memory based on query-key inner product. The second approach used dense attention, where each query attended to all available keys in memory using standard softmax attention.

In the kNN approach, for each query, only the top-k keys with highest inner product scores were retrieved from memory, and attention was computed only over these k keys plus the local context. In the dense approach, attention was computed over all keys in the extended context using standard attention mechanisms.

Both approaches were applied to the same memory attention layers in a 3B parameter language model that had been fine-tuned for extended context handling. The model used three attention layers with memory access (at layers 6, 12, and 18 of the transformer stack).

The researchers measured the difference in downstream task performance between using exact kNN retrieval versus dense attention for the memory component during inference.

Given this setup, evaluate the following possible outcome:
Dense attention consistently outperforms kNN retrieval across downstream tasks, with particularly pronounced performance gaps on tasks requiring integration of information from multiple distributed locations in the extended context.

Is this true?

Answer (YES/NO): NO